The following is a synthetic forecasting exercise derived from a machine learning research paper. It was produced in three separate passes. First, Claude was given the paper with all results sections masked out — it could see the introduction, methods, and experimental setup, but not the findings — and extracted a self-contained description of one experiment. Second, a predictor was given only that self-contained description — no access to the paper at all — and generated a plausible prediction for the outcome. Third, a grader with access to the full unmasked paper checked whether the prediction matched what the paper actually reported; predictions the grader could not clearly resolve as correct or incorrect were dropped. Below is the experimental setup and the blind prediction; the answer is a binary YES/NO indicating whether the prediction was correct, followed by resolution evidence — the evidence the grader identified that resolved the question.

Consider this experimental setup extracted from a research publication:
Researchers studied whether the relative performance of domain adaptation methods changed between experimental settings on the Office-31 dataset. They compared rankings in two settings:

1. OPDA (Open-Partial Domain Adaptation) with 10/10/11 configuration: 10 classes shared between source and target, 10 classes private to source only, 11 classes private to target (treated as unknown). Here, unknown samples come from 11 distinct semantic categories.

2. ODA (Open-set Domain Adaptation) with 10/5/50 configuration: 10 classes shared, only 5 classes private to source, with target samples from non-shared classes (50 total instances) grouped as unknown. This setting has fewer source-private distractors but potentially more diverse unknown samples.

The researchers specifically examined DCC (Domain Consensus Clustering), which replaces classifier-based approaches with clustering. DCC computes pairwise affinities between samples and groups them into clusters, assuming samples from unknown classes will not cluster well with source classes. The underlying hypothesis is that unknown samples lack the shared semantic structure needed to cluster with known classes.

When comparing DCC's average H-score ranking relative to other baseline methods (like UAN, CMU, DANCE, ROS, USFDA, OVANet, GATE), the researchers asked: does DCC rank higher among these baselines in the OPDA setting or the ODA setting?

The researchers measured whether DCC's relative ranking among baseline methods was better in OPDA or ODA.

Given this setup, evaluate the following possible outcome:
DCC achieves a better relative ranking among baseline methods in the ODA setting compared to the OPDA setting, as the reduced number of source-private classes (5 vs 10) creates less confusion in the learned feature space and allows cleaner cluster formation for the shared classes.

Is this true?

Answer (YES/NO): NO